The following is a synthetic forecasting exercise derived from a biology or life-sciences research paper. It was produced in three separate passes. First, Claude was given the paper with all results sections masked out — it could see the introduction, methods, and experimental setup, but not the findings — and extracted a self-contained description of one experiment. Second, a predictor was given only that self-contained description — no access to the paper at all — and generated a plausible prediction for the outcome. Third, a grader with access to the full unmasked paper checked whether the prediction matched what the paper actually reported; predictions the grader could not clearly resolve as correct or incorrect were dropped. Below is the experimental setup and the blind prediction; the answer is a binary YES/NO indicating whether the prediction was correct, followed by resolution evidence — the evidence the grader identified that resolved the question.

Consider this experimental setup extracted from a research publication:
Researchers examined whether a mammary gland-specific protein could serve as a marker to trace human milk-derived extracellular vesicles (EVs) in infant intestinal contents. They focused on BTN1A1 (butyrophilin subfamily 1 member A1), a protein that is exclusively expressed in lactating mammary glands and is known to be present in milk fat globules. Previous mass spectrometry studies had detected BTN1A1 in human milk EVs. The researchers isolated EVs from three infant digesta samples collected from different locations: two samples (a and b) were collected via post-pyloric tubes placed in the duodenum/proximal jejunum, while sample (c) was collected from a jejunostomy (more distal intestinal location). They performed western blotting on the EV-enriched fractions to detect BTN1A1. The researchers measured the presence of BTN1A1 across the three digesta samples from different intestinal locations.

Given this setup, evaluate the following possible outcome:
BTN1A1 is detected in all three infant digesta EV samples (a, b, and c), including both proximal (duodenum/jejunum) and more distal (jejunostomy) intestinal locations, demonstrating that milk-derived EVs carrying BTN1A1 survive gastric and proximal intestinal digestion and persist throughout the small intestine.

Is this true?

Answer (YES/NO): NO